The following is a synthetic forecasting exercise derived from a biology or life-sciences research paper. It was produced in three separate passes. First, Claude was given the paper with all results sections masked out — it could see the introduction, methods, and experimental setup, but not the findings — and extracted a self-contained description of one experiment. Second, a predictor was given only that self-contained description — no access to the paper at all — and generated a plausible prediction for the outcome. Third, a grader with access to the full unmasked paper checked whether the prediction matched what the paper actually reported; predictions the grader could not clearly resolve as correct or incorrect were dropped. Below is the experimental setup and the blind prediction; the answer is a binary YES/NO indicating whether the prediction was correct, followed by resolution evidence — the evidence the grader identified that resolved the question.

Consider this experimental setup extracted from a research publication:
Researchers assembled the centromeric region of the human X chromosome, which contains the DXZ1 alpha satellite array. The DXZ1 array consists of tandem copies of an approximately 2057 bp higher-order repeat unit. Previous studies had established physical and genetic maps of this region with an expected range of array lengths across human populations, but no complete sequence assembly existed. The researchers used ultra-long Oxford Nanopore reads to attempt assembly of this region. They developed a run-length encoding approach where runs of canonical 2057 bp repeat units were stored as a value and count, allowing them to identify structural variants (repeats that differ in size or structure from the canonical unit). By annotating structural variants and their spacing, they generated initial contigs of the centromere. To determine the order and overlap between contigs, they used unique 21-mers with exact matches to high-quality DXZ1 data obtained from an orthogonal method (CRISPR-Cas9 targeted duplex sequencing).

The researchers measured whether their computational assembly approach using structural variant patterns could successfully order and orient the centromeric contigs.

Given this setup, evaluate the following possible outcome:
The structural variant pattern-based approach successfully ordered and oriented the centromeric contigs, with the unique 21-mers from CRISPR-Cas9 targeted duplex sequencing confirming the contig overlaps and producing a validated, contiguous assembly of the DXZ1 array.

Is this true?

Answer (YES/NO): NO